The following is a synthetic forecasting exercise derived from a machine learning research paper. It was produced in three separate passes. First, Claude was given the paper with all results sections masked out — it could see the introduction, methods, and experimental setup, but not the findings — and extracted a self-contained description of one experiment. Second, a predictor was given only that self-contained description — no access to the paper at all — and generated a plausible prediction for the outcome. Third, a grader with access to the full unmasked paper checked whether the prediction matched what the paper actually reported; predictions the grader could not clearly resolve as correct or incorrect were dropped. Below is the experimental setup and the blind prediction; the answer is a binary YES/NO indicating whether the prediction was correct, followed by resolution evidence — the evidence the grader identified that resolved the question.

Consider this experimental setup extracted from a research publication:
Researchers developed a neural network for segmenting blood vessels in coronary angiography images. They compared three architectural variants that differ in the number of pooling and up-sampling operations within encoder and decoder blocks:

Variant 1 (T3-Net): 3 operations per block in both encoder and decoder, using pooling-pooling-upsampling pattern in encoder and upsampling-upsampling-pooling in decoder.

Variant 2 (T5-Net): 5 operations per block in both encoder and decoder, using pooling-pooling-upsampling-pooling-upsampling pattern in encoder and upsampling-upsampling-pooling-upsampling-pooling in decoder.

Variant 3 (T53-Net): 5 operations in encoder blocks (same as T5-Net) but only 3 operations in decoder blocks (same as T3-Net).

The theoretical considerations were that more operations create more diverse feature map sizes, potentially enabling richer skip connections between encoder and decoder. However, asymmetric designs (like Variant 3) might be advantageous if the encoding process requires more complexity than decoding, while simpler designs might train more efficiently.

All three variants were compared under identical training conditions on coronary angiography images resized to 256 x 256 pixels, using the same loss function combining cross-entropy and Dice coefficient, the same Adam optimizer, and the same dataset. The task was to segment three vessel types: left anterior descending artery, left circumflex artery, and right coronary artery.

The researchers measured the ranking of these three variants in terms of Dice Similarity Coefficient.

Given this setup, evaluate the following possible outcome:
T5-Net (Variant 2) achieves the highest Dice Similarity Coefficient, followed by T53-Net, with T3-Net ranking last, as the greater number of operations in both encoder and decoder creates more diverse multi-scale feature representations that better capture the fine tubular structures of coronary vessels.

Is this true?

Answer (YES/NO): YES